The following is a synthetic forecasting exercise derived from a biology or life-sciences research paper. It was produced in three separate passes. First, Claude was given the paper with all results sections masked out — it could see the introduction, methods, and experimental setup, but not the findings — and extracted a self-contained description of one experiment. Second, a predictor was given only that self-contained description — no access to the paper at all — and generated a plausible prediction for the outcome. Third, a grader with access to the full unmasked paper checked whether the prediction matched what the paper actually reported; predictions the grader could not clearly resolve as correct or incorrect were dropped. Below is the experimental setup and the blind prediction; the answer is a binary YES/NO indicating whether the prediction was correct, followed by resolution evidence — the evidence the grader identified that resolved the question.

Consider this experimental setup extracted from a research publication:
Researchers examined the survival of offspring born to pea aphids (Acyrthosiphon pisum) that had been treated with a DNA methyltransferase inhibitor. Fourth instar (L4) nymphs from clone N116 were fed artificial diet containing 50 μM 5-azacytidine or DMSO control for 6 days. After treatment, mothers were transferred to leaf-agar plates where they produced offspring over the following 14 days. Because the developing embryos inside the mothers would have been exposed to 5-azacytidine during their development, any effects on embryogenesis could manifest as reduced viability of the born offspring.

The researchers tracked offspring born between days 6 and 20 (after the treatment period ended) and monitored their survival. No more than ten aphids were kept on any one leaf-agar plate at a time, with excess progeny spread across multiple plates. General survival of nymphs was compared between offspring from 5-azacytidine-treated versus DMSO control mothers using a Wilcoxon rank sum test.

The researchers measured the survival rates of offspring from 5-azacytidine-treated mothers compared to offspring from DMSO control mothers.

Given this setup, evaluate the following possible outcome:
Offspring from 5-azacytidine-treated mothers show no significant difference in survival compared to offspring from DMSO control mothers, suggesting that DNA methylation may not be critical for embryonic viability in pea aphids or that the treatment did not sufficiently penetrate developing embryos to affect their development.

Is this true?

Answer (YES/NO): YES